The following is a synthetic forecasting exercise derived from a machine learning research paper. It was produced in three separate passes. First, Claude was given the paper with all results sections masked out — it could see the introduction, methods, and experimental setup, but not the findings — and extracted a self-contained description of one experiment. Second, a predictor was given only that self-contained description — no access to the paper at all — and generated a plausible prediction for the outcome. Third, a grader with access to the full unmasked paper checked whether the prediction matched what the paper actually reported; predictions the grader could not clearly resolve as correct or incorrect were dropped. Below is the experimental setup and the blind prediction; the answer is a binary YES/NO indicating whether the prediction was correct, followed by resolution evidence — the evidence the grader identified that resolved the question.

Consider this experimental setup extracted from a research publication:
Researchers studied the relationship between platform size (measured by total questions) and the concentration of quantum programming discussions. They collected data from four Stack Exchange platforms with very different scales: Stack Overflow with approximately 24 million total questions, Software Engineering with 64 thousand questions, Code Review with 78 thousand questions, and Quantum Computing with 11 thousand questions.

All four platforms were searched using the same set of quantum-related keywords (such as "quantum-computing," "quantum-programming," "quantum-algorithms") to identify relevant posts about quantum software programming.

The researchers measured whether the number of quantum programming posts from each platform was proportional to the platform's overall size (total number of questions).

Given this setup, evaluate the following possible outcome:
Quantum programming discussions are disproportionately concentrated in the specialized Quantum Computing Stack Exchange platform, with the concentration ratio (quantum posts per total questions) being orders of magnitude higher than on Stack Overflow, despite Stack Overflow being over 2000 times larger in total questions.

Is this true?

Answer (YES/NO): YES